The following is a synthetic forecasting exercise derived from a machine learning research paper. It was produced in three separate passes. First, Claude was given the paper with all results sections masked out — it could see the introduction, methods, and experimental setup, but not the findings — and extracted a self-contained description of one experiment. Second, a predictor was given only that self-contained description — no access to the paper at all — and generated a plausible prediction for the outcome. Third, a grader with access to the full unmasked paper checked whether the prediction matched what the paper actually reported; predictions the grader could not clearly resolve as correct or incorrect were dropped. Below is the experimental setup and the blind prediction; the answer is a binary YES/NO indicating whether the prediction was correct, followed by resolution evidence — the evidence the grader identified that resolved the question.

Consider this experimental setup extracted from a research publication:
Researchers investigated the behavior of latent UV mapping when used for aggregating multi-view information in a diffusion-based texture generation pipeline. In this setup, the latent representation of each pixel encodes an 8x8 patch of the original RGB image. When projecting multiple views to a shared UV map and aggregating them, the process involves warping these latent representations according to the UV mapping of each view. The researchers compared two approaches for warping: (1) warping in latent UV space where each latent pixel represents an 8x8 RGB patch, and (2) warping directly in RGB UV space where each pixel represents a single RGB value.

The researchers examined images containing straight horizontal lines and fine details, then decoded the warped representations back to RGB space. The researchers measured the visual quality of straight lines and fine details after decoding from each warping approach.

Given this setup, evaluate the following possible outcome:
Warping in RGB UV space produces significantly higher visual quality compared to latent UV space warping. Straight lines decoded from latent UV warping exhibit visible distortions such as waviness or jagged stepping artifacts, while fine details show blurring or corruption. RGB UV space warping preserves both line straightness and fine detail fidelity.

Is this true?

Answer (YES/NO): YES